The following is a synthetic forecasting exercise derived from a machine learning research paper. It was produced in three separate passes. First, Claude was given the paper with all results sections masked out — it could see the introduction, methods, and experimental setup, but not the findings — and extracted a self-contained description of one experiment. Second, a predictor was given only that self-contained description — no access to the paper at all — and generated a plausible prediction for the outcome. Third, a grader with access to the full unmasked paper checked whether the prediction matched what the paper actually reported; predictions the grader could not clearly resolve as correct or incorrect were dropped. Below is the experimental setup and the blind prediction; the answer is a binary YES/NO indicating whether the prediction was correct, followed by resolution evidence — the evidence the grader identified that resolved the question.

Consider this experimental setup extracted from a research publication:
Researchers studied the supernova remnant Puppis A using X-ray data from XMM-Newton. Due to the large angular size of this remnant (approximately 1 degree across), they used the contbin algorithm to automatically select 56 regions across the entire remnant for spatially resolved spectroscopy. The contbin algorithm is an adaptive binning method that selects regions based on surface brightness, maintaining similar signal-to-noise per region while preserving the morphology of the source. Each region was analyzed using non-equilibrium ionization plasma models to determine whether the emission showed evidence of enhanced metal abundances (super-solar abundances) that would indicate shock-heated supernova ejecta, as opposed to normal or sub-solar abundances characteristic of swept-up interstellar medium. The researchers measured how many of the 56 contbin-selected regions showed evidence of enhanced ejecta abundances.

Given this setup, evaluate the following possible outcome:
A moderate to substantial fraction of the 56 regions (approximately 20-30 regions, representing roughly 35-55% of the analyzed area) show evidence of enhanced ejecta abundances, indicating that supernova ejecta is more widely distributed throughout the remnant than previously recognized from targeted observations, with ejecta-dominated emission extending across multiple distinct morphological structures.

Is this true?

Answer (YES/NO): NO